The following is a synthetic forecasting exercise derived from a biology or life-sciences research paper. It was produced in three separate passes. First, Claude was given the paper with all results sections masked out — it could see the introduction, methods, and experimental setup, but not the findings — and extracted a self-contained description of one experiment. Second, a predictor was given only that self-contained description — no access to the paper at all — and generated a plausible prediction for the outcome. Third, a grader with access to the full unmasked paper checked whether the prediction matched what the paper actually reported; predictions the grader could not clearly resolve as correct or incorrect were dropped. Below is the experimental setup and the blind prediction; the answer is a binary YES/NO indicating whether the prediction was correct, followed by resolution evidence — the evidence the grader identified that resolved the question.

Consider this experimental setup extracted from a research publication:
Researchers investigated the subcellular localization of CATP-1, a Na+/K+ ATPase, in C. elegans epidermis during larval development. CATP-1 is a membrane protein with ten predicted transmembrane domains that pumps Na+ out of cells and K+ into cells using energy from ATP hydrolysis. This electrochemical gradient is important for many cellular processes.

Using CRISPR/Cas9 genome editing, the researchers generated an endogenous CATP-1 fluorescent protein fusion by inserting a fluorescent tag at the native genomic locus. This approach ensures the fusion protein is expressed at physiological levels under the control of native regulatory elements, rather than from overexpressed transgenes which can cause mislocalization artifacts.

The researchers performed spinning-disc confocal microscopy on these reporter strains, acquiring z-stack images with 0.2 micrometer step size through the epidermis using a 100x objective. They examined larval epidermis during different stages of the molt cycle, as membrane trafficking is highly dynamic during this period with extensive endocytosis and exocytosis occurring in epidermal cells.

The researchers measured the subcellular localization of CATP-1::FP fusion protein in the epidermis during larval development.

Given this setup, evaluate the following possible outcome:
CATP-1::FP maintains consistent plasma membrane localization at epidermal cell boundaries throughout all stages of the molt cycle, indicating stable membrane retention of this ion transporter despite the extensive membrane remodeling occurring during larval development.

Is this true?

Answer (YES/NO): NO